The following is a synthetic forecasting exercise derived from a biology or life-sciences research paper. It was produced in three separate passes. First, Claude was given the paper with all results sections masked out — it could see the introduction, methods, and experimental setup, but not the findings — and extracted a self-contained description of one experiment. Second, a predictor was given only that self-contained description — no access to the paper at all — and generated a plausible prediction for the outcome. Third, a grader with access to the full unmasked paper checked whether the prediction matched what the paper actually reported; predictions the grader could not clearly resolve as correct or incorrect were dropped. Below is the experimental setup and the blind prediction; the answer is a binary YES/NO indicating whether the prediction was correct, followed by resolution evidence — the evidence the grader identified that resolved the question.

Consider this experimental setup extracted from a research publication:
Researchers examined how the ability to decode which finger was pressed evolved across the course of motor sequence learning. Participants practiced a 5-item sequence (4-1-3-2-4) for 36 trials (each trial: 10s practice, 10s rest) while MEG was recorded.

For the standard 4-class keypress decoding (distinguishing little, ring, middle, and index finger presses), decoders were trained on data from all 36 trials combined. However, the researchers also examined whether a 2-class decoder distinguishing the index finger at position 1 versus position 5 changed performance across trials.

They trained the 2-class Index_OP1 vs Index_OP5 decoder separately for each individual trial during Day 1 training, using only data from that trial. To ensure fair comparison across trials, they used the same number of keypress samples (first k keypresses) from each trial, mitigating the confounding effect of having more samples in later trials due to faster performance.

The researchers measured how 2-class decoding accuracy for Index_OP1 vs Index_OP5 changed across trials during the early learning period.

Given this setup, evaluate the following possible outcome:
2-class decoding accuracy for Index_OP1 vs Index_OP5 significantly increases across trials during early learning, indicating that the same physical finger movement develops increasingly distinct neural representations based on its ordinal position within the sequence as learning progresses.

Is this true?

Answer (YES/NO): YES